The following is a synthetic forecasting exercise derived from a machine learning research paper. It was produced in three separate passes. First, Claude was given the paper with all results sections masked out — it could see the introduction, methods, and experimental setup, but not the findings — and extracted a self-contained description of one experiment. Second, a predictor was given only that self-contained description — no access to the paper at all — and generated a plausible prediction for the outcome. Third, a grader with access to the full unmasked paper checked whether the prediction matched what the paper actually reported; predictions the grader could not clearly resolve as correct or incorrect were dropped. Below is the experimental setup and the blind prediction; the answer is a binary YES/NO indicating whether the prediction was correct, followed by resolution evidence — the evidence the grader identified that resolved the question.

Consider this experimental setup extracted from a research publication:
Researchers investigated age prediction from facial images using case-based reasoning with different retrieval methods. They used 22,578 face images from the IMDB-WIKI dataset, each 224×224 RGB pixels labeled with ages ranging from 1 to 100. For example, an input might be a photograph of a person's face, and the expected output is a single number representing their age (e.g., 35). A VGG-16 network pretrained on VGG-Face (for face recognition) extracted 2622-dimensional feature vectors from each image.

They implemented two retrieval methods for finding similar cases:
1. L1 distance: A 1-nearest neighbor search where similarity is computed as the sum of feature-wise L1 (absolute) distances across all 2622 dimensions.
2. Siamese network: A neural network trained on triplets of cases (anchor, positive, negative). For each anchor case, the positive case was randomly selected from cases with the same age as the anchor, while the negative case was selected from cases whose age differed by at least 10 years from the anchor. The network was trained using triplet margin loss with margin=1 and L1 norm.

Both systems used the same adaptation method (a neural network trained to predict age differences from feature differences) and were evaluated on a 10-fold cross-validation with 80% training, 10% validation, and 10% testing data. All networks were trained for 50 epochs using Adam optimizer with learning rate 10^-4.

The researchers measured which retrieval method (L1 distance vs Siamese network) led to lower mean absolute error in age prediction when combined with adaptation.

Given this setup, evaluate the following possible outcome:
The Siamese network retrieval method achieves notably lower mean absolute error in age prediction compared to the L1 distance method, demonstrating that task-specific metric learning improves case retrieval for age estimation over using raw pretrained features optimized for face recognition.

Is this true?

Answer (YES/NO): NO